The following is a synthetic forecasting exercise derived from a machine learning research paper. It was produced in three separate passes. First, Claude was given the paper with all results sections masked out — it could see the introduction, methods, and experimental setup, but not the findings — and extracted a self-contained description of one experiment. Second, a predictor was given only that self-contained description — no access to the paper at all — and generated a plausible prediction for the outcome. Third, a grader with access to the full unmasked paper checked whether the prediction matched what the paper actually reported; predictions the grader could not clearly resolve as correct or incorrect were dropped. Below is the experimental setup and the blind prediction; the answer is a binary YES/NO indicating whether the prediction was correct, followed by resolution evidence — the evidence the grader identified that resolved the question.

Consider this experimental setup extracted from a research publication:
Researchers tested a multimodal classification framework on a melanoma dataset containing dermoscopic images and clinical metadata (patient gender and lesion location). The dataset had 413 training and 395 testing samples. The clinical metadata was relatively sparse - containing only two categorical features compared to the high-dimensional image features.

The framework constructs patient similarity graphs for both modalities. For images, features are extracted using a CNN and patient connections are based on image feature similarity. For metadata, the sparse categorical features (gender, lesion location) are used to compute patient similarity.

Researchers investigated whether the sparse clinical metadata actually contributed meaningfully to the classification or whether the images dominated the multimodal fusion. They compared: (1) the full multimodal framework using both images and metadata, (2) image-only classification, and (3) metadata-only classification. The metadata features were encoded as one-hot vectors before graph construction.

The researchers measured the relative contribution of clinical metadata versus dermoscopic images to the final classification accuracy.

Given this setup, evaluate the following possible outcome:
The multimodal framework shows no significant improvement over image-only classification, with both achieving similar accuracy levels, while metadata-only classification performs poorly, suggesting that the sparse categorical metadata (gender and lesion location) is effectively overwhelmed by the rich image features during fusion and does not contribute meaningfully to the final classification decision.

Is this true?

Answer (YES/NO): NO